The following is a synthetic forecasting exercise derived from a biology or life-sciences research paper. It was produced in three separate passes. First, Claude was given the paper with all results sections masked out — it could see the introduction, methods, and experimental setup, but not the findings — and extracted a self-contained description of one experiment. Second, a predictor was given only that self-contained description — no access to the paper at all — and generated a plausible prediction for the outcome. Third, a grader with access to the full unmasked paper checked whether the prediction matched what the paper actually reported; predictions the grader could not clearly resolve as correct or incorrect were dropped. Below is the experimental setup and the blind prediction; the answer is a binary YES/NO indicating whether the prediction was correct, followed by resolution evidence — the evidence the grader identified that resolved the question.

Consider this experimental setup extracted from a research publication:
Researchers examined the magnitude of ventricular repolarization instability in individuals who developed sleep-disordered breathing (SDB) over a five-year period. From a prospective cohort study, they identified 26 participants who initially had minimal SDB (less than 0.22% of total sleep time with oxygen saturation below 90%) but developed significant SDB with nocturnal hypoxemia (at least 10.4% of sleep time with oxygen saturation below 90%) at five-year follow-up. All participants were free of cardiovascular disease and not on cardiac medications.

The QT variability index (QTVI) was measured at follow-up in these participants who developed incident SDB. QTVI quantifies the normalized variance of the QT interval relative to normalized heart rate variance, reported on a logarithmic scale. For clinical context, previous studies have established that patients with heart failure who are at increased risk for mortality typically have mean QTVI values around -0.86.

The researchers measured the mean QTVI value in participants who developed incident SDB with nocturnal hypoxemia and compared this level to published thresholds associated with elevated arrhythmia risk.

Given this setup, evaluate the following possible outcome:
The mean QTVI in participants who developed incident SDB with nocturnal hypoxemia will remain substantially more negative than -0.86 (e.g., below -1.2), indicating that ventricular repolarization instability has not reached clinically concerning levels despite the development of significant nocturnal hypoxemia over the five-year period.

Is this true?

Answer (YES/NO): NO